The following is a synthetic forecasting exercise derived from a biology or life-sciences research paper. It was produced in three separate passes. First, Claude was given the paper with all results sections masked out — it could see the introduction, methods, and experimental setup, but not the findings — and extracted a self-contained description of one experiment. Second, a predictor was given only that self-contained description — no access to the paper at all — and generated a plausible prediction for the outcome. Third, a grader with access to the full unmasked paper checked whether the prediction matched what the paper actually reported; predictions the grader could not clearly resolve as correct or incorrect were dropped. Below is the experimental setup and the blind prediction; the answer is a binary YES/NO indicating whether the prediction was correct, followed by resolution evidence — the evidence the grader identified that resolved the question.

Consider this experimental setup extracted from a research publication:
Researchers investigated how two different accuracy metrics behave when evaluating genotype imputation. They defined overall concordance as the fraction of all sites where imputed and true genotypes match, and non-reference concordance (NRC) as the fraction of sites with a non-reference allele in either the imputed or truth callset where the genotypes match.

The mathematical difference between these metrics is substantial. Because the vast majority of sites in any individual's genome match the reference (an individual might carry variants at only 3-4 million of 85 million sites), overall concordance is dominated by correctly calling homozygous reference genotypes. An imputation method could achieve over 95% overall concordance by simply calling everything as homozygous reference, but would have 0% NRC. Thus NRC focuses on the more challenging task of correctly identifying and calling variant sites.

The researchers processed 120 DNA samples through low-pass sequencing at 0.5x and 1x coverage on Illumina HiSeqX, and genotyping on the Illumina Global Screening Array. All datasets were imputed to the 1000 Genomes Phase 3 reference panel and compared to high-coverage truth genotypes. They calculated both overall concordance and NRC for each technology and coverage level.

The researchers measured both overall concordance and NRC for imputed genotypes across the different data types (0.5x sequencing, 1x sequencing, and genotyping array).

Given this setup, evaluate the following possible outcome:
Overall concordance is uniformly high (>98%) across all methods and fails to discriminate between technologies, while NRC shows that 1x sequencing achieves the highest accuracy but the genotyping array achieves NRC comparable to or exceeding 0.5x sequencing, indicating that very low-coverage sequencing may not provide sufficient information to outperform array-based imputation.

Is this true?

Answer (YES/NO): NO